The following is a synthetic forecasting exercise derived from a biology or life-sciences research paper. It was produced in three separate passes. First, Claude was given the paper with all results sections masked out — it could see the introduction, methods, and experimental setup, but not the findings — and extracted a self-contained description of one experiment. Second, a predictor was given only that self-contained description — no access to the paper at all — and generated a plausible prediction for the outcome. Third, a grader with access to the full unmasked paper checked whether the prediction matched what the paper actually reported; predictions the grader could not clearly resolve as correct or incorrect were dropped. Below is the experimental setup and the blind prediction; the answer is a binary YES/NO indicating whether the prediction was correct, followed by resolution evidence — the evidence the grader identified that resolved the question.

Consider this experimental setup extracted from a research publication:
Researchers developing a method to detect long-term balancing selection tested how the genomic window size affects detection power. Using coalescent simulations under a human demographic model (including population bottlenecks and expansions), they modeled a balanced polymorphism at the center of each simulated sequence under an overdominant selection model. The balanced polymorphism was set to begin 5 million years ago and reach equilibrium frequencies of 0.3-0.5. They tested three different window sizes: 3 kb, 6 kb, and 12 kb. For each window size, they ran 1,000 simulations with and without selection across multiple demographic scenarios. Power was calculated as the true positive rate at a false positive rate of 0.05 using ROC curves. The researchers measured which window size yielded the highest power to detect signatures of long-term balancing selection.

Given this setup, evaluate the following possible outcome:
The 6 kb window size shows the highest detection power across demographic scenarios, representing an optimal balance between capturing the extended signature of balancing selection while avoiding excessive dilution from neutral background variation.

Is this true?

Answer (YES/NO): NO